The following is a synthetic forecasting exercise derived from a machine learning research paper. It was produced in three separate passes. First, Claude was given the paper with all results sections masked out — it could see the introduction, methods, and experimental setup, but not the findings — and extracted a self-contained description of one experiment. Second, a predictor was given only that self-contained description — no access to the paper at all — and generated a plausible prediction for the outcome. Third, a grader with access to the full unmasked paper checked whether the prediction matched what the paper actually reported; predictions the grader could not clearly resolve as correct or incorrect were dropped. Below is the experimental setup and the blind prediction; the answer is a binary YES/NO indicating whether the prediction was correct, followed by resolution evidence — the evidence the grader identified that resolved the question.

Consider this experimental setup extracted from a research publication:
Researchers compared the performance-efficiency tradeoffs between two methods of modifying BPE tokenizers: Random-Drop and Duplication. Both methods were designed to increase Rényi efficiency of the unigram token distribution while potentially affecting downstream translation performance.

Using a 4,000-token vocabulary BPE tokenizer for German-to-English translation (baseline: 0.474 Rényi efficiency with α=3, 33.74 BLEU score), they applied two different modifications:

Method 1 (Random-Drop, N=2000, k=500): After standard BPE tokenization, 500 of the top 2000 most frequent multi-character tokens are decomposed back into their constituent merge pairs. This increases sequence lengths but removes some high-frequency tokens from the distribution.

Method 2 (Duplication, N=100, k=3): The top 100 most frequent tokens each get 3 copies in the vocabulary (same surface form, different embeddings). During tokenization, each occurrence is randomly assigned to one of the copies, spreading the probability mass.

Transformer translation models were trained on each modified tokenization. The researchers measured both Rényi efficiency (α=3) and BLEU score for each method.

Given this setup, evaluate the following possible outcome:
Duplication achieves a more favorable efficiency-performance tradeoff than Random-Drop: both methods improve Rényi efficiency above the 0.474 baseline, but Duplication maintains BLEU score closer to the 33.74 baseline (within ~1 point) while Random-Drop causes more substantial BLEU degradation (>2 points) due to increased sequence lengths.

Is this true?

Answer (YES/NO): NO